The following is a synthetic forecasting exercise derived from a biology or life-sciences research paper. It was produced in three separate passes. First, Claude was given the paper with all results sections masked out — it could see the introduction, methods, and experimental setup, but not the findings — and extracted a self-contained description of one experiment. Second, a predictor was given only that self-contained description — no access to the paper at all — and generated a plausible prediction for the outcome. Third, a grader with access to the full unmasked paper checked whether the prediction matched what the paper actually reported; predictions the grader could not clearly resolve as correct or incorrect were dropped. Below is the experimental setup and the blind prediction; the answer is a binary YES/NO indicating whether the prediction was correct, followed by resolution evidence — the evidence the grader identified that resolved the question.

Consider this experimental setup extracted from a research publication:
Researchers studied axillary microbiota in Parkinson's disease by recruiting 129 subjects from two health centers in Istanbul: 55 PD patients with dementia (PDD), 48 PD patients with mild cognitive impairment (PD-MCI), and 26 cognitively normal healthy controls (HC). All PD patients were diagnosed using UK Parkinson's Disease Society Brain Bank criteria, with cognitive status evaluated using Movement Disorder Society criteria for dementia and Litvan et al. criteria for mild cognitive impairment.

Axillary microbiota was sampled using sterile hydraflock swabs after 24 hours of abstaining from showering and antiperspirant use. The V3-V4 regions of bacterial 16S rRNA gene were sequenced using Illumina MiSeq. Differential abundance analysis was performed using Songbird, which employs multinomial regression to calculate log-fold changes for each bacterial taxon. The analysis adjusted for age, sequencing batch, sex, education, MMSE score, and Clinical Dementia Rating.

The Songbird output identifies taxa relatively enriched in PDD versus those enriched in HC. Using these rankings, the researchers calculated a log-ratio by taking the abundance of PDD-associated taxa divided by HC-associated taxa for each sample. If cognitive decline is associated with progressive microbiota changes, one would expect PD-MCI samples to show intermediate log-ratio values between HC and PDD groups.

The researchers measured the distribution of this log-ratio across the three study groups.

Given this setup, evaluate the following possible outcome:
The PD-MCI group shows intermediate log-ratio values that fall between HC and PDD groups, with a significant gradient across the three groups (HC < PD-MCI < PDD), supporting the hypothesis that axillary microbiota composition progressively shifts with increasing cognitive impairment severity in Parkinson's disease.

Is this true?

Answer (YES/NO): YES